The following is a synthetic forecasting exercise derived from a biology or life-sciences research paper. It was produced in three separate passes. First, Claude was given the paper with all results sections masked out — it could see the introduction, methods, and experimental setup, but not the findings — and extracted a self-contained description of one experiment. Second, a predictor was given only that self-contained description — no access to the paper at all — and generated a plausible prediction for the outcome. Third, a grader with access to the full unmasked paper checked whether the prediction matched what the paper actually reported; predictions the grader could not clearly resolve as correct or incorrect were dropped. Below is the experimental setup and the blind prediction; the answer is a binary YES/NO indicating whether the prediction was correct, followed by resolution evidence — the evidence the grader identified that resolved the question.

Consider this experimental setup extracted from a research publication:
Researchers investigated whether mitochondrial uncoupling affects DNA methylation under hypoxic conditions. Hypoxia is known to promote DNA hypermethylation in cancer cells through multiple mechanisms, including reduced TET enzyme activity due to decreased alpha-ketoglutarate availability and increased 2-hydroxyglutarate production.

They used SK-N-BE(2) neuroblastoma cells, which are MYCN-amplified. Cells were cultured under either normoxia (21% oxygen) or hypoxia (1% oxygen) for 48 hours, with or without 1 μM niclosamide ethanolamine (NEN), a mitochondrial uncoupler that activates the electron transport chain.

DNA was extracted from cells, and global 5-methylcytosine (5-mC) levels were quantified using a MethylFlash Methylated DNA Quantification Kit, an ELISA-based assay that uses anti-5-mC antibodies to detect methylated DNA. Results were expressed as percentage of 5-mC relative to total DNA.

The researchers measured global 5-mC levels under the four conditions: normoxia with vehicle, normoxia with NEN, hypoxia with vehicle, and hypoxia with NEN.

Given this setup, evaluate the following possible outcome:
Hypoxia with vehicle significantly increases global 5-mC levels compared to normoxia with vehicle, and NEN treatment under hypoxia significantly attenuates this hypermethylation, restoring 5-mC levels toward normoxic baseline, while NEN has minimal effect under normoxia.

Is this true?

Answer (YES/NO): NO